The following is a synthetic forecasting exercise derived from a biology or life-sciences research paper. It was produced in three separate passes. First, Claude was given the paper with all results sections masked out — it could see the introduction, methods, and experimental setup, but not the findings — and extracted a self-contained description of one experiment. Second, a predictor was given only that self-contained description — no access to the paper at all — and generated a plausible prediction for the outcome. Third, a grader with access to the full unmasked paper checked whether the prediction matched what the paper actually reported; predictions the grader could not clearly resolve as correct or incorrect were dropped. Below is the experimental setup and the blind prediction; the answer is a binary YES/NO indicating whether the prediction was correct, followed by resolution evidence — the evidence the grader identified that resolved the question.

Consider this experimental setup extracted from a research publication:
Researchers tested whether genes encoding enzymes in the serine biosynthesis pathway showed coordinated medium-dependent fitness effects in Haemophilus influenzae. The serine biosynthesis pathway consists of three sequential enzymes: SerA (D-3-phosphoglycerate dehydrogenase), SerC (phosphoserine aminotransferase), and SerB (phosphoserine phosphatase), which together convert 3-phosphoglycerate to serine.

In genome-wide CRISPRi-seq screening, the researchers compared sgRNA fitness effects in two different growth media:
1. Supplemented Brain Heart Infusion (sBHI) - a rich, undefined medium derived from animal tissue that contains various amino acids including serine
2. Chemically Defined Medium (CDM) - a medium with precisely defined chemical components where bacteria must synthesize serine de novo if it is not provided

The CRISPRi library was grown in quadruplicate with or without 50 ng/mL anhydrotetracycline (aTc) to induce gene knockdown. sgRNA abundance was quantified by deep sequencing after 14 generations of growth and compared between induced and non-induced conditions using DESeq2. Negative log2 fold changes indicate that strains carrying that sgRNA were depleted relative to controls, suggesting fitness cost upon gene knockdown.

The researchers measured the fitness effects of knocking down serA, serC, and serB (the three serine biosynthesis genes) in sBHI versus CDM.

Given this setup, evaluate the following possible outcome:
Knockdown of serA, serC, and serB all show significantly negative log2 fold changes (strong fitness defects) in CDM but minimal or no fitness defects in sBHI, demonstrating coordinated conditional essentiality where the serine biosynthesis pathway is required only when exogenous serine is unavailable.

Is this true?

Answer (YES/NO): YES